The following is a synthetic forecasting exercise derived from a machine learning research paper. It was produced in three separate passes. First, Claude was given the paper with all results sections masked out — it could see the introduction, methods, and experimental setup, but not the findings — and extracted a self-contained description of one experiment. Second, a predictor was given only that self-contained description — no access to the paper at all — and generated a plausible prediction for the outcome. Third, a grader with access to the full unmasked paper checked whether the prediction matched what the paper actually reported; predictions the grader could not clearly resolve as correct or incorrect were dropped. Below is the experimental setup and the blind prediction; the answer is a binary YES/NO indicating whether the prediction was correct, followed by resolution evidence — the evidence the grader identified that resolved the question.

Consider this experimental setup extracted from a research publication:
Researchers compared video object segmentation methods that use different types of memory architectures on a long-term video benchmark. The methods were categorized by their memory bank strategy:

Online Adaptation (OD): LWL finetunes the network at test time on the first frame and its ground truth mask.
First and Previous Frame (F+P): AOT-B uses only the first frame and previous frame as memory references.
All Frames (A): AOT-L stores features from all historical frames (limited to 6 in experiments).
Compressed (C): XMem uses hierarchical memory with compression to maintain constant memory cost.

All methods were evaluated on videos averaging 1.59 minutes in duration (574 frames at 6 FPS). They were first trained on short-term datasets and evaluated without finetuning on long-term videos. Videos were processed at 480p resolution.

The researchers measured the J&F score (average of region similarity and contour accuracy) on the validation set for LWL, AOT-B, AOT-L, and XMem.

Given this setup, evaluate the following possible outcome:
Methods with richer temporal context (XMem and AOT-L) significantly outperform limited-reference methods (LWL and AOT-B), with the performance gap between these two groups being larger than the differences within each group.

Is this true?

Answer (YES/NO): NO